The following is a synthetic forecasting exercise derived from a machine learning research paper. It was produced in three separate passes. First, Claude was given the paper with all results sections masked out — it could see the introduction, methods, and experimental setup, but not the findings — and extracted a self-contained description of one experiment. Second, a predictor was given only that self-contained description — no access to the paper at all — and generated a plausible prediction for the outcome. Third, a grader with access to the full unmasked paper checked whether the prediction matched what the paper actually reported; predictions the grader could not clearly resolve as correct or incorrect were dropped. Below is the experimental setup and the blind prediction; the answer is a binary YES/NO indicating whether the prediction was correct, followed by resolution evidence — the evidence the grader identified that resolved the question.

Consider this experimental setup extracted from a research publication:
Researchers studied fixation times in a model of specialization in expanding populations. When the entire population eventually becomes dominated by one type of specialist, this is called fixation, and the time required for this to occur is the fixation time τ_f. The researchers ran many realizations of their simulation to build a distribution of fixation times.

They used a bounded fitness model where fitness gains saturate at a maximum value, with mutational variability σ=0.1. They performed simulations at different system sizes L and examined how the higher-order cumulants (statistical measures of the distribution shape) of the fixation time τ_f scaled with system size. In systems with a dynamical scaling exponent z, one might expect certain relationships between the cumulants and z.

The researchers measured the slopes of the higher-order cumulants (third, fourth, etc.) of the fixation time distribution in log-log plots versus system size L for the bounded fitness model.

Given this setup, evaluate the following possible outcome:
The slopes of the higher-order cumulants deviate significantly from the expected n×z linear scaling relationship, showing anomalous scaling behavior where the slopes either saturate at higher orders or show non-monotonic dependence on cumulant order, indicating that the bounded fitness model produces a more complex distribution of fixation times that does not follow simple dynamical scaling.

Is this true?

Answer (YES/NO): NO